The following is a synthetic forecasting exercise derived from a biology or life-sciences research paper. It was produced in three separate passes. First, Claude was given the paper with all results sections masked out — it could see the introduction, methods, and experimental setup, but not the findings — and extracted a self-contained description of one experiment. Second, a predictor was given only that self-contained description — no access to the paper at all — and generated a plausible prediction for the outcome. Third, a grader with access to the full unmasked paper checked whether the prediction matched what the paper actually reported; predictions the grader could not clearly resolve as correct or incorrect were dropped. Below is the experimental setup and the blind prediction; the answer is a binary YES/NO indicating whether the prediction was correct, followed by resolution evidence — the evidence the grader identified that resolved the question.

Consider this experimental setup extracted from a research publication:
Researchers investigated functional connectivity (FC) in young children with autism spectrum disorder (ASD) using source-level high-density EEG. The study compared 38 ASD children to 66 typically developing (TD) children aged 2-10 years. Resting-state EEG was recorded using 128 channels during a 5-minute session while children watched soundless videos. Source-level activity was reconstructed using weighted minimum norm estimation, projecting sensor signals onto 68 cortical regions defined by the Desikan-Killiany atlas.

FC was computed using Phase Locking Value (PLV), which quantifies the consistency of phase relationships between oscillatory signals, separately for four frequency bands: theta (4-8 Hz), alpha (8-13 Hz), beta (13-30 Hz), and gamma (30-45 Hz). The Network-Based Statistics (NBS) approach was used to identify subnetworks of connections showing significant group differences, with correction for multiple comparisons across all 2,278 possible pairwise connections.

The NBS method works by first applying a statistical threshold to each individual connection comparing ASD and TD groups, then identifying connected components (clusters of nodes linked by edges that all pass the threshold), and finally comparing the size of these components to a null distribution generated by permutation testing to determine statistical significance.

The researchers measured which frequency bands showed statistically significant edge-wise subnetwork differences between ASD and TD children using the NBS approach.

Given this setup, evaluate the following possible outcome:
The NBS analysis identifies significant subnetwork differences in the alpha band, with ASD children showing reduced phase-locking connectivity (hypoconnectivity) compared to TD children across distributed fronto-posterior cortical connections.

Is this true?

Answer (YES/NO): NO